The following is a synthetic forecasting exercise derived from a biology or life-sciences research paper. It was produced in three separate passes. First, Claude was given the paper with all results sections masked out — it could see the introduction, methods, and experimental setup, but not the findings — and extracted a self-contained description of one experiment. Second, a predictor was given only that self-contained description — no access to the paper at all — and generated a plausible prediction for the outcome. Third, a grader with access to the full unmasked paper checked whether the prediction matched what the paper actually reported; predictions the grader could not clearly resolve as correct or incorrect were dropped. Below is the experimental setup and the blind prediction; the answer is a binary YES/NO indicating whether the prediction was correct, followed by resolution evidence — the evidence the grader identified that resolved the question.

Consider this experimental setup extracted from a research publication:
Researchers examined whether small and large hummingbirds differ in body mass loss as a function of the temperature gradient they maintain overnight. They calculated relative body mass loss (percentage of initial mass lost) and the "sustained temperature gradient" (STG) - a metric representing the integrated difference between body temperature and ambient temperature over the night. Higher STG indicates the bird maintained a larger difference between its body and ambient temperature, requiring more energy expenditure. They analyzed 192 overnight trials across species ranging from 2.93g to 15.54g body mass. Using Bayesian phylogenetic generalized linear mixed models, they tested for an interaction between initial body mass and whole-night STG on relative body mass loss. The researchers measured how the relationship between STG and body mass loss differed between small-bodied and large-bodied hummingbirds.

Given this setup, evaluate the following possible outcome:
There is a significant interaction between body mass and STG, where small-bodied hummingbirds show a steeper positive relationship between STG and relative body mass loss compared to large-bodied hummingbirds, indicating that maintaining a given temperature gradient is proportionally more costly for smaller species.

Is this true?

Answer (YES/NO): YES